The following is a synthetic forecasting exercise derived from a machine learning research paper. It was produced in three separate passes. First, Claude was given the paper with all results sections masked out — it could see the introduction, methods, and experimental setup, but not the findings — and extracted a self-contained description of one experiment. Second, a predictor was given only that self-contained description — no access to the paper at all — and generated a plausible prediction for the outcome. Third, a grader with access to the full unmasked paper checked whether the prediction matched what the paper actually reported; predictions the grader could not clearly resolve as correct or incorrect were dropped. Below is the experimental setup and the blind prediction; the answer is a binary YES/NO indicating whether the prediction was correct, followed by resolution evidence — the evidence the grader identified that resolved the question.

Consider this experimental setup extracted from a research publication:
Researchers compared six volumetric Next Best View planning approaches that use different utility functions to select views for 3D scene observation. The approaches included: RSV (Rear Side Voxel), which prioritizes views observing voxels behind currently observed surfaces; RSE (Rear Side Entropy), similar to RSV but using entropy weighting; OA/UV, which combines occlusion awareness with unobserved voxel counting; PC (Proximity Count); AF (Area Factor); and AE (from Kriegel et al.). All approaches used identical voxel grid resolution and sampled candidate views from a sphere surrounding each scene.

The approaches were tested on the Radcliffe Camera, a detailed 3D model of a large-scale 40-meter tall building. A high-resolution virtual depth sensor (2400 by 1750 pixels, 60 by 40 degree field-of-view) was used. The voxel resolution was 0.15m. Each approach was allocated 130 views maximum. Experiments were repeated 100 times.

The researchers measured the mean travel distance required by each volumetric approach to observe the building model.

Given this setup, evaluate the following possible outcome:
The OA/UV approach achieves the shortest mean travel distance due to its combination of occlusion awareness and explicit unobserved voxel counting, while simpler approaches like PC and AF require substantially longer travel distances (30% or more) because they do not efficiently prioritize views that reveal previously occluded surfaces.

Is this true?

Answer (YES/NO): YES